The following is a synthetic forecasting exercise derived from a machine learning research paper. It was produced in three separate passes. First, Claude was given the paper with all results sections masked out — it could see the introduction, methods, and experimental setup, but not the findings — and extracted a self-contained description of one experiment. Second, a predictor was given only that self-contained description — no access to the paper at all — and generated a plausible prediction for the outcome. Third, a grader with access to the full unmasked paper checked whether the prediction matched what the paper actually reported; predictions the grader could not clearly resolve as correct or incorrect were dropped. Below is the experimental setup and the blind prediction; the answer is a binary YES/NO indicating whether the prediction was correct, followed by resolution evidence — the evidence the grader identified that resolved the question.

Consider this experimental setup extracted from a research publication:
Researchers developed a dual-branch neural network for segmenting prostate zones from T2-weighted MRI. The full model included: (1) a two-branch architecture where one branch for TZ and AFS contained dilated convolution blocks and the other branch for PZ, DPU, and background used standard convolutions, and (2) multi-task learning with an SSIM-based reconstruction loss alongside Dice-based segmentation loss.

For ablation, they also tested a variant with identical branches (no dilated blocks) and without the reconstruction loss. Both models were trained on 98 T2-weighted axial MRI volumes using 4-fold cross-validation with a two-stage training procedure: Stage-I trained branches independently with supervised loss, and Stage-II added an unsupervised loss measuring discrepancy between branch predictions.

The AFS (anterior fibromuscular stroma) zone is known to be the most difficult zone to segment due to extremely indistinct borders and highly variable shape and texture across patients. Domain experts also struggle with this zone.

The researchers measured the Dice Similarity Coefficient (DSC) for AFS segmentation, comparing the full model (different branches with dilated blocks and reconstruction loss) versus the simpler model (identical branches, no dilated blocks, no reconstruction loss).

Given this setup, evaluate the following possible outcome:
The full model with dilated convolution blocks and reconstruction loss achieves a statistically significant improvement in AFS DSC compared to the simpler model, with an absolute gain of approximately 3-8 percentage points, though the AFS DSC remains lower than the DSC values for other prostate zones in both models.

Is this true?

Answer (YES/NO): NO